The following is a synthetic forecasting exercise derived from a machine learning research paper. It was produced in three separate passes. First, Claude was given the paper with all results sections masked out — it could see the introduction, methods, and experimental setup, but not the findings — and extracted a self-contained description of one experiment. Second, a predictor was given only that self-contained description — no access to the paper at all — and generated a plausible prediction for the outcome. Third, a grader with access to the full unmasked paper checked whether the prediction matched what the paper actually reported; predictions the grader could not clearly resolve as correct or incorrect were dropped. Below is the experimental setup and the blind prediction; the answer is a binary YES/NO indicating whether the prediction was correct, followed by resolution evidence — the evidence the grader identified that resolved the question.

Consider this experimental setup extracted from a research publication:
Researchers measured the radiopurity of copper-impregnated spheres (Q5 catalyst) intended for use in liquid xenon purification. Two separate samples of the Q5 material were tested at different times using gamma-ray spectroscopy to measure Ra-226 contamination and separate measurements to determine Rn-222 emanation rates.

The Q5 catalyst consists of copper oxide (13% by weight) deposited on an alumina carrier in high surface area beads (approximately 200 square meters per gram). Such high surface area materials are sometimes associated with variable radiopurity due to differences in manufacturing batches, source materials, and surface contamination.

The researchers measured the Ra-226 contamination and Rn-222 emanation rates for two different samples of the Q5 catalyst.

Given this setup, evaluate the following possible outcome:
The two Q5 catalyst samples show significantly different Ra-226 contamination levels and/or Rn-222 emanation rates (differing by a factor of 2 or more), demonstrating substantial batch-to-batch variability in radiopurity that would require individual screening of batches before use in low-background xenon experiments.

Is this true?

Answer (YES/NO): YES